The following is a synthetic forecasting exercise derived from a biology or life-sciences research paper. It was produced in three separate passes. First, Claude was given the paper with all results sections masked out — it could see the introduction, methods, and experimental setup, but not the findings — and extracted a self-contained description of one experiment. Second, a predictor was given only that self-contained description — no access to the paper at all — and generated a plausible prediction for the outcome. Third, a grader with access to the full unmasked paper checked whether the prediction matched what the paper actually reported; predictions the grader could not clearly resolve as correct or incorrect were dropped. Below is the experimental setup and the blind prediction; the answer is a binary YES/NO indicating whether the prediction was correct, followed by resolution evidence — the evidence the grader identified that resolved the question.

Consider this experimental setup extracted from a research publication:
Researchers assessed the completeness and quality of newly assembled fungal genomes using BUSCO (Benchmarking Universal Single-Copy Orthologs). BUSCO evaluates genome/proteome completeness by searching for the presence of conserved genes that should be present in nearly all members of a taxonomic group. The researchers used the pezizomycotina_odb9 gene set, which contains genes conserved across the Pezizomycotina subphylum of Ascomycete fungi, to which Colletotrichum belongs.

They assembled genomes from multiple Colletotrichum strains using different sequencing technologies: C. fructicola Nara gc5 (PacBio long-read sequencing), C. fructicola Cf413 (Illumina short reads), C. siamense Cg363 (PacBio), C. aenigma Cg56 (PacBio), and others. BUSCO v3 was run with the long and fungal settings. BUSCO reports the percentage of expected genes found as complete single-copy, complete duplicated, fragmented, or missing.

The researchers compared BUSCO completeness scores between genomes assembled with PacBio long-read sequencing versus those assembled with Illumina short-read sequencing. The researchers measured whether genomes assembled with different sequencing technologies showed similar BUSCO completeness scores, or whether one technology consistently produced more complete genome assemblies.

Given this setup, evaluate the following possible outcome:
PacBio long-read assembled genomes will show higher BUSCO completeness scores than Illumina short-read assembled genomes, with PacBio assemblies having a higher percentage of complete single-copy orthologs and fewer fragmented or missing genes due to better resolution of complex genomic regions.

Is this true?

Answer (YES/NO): NO